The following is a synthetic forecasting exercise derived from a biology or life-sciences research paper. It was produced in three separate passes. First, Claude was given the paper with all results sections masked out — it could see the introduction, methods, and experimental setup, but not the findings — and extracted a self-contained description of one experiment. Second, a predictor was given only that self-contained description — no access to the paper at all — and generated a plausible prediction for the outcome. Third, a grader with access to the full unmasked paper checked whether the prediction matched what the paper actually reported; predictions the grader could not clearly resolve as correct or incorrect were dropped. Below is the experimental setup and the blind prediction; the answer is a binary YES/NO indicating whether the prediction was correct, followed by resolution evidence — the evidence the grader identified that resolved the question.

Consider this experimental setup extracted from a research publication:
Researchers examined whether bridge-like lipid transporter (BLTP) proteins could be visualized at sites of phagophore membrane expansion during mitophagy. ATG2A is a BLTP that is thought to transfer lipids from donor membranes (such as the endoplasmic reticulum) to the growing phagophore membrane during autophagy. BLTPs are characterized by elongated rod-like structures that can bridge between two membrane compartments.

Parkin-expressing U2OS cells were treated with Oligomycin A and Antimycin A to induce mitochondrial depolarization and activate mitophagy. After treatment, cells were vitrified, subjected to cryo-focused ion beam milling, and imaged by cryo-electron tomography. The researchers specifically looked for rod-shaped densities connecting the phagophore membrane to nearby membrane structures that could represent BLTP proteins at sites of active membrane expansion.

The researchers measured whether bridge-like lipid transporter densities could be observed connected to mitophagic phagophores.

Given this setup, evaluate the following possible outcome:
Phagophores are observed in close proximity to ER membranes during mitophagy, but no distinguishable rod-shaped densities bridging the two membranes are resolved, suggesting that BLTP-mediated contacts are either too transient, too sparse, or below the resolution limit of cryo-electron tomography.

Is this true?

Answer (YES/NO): NO